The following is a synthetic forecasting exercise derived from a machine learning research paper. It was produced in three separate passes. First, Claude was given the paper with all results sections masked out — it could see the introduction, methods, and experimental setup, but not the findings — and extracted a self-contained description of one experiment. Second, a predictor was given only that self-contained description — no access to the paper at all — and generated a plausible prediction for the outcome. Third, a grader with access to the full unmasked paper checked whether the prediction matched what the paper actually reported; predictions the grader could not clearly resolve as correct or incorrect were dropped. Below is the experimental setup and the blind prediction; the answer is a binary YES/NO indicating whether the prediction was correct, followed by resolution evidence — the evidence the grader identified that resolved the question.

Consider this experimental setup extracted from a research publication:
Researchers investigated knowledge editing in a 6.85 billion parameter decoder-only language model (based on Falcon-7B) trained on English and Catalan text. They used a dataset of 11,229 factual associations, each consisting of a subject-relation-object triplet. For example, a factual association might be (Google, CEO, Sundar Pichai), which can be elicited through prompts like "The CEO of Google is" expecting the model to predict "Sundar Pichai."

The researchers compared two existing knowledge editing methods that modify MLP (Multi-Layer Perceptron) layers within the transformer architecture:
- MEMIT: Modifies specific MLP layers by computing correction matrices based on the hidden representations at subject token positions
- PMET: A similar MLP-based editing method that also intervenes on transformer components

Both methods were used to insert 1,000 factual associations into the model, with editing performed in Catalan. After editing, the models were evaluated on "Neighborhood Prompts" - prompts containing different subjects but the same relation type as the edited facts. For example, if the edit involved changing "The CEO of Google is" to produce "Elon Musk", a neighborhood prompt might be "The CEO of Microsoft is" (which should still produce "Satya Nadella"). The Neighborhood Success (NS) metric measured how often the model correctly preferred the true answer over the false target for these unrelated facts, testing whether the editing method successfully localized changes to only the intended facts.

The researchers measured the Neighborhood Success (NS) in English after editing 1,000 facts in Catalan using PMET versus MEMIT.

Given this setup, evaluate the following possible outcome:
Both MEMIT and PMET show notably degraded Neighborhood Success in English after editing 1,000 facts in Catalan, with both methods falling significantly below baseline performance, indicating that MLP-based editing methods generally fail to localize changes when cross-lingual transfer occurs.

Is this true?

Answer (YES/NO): NO